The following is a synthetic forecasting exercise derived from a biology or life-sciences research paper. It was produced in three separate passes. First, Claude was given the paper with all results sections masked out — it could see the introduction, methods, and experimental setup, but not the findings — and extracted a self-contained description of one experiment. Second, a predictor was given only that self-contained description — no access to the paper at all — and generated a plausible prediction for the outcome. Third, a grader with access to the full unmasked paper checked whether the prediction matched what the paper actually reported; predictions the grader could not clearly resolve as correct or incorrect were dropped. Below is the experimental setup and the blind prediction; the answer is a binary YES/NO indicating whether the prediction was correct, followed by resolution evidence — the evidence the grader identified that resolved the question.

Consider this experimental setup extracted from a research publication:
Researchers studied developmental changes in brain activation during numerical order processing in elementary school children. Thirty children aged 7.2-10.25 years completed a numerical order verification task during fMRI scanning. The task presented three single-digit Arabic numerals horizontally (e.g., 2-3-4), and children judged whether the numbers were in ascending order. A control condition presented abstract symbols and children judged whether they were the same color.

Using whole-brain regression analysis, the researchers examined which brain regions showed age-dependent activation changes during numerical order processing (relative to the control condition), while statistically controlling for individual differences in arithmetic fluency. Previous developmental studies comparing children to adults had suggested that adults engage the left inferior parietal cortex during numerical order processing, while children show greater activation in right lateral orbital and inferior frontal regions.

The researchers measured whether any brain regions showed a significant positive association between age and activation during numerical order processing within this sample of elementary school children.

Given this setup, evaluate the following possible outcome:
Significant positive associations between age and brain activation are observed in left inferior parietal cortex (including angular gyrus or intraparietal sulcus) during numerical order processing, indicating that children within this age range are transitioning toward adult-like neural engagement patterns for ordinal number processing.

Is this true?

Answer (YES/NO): YES